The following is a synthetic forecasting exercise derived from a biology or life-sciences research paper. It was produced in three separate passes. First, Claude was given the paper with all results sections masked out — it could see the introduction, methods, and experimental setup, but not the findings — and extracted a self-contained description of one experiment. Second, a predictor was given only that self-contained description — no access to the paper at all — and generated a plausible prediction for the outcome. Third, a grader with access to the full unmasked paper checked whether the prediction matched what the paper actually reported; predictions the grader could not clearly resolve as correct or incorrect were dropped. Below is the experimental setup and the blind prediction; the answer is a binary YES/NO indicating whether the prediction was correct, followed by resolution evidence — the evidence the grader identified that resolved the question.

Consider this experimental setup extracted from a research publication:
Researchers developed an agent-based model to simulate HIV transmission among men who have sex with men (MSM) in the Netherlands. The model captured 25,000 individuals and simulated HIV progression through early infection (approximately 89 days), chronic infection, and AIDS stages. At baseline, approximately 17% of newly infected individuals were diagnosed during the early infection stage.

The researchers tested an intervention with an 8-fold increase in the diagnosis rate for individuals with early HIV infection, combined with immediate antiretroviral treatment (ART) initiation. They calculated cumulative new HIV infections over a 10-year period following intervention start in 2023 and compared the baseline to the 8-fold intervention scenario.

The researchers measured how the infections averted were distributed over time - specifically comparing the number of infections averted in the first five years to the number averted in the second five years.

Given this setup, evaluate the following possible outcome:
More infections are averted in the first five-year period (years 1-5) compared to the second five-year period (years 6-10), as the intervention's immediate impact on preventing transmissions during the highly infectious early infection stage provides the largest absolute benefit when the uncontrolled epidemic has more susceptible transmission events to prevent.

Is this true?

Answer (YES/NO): YES